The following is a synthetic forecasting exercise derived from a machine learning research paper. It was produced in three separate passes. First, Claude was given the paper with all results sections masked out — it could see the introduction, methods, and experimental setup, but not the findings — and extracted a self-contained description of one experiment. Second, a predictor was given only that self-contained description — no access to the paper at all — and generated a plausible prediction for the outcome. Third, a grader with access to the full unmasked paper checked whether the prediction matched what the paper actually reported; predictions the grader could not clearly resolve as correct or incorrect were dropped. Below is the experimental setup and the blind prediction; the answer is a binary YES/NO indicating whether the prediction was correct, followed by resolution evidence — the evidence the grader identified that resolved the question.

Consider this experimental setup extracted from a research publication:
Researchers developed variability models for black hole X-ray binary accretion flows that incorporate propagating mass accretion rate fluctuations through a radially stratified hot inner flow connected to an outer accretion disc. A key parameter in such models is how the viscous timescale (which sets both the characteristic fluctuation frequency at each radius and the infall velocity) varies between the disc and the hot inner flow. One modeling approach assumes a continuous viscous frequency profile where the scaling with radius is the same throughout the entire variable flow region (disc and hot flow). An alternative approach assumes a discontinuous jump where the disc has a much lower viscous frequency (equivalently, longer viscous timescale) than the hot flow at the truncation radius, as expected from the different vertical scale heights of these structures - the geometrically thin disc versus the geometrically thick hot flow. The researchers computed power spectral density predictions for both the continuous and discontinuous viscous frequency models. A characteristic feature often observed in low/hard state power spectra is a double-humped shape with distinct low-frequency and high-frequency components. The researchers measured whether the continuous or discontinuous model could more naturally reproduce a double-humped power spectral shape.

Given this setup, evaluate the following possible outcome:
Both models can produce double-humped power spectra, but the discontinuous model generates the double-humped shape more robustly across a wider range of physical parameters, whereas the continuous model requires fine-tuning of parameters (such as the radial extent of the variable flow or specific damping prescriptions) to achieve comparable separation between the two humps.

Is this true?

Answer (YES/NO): NO